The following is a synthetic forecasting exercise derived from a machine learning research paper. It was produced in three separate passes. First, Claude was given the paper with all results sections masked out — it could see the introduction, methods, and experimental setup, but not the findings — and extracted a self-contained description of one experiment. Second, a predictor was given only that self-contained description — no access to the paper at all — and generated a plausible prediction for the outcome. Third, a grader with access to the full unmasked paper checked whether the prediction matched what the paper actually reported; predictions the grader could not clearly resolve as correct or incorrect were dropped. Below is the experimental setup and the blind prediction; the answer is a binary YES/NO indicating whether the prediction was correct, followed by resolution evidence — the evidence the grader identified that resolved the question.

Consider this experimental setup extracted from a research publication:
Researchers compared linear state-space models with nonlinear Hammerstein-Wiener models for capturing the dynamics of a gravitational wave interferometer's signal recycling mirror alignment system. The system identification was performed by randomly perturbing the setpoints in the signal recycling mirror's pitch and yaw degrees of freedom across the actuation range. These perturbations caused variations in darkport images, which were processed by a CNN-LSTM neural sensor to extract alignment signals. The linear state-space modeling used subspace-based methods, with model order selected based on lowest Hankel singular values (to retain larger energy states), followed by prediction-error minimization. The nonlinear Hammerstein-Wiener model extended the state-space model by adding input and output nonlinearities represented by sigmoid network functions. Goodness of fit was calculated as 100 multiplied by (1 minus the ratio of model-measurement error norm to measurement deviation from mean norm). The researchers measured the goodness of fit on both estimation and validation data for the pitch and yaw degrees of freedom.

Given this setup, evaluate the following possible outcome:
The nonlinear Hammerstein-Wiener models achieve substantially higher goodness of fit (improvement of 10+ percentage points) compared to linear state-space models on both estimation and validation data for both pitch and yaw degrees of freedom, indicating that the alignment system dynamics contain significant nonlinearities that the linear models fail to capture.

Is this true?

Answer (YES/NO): NO